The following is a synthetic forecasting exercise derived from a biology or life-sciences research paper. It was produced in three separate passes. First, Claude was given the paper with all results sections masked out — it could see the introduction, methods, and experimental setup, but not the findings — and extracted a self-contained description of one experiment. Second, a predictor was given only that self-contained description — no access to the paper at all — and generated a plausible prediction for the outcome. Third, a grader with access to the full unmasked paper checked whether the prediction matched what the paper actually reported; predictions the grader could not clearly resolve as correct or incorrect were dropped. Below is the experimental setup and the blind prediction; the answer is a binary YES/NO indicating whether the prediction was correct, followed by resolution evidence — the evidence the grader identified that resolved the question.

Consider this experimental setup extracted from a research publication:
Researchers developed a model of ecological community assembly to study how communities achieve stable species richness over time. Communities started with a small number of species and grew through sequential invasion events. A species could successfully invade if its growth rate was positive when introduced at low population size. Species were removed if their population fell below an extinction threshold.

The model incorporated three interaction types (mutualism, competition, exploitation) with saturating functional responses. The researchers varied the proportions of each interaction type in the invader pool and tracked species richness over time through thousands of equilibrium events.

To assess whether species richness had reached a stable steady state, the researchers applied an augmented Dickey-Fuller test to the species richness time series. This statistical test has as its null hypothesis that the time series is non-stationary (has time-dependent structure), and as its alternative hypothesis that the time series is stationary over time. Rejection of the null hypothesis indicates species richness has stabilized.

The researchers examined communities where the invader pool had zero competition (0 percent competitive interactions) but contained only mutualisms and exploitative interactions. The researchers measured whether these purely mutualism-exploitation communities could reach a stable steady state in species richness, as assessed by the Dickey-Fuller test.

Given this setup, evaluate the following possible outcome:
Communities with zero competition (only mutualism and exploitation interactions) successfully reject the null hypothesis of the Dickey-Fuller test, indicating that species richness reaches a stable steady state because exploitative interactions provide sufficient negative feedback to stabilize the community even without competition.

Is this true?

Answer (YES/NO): NO